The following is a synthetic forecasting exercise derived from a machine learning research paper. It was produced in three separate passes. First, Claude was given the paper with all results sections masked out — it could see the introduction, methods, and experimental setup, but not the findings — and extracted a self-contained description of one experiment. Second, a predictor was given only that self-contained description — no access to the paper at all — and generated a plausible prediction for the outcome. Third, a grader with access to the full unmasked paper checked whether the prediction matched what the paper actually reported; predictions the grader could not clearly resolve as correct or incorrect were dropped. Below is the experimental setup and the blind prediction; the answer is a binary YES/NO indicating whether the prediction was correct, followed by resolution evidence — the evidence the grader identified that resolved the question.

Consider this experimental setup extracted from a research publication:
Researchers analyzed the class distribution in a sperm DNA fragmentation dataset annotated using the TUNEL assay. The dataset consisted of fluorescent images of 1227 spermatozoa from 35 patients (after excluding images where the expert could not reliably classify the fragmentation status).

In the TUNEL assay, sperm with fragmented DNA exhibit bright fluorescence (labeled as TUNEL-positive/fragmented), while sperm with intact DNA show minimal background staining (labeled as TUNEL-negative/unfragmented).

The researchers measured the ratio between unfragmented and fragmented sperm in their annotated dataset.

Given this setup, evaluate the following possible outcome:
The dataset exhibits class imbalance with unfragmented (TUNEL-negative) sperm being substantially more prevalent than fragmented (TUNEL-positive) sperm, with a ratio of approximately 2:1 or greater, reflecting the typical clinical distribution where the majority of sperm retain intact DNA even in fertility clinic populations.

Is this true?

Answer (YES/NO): NO